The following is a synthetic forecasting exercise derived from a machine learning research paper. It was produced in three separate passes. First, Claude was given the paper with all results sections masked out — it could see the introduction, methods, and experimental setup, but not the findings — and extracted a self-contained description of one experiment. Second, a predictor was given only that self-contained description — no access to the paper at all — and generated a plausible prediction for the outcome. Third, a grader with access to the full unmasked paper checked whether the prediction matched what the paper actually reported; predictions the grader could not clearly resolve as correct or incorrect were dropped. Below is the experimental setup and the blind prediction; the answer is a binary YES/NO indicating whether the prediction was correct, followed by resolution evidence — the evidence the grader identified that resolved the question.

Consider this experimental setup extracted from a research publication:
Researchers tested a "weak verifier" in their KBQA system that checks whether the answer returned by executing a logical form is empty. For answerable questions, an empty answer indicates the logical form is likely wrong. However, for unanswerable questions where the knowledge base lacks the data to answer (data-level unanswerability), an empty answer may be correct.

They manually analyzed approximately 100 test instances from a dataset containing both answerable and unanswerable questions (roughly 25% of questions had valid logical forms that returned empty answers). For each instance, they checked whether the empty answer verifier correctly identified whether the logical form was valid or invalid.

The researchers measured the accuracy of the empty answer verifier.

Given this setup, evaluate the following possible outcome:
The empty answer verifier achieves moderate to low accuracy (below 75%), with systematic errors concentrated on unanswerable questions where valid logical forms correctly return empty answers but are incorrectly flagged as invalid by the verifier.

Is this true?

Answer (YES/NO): YES